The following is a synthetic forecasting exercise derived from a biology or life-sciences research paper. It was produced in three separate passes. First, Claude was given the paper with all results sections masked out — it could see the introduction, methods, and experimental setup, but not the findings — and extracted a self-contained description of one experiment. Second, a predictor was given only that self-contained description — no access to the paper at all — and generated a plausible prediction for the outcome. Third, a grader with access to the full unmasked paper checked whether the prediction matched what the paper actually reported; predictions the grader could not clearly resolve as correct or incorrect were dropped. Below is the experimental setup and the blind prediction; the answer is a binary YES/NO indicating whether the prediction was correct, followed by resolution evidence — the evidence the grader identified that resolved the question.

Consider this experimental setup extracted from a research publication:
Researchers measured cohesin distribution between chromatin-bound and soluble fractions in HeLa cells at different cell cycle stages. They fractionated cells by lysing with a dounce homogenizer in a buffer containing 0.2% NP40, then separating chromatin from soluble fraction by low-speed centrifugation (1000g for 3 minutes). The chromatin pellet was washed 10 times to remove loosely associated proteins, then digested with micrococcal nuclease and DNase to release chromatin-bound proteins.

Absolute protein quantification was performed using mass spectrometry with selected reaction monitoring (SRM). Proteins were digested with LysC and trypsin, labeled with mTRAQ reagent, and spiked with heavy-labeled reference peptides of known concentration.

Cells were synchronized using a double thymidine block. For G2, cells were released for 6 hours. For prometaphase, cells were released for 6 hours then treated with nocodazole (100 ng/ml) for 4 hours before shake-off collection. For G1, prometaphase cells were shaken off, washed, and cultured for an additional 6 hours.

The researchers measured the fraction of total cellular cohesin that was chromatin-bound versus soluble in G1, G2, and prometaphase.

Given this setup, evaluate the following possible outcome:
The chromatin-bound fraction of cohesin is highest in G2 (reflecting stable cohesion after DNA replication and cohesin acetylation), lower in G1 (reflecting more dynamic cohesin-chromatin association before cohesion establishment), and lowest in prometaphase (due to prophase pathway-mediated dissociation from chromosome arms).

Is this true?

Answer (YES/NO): YES